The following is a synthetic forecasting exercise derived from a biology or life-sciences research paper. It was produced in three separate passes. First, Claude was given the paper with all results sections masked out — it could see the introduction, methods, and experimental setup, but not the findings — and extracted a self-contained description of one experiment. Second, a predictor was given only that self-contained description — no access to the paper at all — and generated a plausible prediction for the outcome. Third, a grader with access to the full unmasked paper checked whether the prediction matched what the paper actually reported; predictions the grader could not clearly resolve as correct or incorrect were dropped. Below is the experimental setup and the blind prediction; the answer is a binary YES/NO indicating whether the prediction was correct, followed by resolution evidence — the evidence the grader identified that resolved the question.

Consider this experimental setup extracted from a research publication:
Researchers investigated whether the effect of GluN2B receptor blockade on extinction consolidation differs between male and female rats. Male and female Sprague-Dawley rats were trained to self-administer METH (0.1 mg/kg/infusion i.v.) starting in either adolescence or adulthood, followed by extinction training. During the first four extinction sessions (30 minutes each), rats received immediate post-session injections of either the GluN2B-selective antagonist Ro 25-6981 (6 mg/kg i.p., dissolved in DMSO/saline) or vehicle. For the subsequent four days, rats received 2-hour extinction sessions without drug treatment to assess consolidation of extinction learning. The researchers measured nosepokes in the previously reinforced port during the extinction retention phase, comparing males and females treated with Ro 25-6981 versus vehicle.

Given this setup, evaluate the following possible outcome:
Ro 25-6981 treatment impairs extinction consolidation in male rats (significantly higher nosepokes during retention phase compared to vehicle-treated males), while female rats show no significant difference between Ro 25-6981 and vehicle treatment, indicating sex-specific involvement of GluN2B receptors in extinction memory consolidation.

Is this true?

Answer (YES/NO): NO